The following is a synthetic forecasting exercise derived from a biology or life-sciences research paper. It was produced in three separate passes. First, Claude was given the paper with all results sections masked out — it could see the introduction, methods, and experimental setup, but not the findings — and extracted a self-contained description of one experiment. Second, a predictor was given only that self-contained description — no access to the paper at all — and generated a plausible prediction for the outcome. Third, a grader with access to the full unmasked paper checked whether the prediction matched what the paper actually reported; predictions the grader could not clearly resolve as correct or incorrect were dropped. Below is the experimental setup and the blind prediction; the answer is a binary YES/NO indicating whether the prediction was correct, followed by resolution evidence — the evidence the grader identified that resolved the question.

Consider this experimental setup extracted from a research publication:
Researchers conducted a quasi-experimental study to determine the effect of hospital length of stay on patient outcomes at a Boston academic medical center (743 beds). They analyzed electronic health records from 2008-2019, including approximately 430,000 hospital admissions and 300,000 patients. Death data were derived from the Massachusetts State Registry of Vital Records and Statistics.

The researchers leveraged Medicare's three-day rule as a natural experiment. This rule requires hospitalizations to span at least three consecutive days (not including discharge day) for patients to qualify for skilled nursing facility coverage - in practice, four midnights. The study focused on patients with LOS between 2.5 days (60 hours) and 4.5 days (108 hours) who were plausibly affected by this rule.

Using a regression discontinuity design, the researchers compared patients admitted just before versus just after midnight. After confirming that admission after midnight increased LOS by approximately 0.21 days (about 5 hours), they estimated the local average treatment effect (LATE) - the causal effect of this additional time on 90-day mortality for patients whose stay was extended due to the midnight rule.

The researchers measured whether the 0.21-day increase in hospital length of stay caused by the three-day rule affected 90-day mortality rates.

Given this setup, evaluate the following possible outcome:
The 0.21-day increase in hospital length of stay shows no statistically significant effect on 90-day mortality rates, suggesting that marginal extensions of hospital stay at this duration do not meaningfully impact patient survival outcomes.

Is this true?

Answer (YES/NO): YES